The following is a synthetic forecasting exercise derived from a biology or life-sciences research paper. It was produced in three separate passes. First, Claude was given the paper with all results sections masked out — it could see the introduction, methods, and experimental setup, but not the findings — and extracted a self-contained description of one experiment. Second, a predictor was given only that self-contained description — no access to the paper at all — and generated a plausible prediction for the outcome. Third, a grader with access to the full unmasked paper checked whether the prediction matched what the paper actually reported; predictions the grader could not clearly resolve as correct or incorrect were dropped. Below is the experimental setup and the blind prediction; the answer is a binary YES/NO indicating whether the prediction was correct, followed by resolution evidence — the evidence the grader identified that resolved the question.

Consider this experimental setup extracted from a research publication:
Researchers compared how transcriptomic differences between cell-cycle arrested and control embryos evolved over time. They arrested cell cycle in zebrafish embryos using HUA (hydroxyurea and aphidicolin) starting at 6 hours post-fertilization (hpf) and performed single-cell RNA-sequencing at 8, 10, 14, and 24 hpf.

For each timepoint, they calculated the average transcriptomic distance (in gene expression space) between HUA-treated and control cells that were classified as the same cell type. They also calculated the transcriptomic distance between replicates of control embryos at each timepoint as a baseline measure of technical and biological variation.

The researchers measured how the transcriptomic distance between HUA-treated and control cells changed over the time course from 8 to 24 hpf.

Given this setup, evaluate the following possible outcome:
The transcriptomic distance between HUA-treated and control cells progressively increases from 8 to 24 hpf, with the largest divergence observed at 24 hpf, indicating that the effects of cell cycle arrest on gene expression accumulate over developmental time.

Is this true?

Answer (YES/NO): NO